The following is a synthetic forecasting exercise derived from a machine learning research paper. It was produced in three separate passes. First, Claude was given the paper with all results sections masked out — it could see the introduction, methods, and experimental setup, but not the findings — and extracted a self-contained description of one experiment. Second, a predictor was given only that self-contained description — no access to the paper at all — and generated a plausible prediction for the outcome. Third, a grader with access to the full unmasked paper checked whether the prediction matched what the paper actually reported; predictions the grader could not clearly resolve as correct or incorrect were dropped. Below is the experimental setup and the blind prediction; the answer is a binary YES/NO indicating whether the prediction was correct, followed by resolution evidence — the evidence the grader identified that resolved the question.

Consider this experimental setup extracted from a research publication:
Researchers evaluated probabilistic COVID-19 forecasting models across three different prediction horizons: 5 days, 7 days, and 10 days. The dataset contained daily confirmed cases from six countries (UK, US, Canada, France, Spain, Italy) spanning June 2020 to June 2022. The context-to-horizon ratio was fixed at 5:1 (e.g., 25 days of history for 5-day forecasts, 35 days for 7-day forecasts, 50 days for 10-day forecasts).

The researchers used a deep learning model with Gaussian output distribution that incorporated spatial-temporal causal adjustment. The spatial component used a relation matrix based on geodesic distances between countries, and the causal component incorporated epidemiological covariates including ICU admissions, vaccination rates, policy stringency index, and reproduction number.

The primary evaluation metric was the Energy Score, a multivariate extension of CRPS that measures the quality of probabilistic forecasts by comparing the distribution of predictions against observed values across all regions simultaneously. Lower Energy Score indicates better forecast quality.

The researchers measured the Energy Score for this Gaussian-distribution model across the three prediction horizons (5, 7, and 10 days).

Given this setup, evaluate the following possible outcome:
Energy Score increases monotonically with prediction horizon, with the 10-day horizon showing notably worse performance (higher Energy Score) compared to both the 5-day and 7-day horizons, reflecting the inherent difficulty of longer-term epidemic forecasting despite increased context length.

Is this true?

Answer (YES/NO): YES